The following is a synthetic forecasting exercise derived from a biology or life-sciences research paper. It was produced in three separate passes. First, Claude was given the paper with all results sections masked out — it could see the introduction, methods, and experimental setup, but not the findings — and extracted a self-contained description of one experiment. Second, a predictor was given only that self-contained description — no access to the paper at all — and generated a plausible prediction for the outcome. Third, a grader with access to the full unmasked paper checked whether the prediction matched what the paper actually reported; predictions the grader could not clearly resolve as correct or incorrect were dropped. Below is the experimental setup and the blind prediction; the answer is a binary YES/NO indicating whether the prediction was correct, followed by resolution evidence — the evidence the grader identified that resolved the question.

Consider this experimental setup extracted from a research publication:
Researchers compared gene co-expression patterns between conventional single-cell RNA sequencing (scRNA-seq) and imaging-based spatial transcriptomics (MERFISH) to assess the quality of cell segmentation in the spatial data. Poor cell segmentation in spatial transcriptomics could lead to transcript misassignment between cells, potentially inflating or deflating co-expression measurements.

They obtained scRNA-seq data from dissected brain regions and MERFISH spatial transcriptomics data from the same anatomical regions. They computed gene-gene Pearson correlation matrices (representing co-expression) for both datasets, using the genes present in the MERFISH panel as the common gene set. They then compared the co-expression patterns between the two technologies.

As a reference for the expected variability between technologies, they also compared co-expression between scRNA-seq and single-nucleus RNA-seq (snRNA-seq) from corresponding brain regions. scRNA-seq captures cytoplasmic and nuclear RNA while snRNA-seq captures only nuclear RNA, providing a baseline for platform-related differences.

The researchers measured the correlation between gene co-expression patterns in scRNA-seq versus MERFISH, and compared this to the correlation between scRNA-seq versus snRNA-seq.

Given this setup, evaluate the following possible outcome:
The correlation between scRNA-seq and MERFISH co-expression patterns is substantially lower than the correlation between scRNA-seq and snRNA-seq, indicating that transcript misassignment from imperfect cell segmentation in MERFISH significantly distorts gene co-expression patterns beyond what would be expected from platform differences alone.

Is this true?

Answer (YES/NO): NO